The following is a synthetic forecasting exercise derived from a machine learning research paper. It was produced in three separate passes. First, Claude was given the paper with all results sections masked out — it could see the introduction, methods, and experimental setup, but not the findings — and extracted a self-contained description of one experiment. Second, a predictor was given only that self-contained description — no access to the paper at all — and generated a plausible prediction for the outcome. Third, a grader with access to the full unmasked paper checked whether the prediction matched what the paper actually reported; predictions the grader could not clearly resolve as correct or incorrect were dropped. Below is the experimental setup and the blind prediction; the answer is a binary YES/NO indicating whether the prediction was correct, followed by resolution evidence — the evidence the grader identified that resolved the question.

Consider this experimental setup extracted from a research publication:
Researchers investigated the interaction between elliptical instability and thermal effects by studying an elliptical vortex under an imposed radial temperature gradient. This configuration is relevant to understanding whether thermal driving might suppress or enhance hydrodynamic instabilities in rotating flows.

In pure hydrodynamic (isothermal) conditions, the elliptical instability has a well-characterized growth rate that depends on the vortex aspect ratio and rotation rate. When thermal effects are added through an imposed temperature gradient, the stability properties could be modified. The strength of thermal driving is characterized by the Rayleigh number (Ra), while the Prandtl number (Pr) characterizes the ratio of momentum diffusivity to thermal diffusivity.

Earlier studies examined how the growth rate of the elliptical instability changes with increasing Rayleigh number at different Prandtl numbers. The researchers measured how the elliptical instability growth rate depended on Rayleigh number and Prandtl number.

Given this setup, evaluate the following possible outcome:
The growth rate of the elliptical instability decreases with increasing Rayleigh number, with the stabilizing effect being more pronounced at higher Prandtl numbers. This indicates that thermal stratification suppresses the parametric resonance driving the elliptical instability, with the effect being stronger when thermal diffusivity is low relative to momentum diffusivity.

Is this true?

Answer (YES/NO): YES